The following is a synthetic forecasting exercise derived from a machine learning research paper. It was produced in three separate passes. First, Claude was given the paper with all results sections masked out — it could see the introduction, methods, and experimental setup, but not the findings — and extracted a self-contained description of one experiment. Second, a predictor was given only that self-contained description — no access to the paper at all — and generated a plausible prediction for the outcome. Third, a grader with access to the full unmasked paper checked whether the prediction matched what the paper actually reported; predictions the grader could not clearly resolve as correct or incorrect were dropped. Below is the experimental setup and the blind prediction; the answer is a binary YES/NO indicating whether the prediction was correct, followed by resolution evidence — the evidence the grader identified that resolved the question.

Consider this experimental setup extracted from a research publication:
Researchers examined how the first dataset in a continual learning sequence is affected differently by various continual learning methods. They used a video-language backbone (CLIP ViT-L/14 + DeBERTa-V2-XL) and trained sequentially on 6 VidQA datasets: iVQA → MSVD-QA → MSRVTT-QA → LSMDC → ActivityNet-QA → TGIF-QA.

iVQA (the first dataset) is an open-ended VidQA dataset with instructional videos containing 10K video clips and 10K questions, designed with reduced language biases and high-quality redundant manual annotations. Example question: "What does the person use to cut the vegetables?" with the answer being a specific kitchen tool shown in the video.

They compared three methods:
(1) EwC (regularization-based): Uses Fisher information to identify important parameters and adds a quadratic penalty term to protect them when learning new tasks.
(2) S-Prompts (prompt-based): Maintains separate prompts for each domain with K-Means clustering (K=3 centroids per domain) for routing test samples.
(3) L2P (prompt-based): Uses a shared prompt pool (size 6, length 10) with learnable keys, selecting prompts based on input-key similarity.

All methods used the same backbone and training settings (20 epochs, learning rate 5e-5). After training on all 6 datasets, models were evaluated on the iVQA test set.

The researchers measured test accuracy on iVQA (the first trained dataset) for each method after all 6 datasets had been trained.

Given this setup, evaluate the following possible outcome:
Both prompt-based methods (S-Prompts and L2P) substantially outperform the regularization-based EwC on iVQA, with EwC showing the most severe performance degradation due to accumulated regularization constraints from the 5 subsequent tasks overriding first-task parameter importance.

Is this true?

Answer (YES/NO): NO